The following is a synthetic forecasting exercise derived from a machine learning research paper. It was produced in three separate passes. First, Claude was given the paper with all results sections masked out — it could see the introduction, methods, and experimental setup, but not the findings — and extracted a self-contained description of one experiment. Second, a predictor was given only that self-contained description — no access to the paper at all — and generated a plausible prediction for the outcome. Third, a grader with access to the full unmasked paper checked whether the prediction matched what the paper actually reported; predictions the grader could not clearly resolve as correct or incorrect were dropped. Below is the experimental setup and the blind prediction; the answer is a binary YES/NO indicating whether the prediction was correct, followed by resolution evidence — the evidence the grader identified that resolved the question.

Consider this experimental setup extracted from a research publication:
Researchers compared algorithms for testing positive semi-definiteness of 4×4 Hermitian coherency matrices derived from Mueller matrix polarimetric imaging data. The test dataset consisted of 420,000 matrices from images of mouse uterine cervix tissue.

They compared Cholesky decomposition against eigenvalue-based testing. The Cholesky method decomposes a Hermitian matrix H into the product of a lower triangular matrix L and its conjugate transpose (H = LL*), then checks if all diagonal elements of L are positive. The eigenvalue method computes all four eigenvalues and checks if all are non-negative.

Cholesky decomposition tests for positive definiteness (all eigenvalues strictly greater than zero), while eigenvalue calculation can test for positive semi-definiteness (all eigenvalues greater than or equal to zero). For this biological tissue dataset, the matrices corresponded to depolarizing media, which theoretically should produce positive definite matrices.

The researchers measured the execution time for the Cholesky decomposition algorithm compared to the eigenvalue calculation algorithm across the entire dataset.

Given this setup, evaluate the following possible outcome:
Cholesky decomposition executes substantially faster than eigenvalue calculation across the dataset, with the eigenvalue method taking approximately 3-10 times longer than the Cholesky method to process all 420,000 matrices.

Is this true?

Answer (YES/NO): NO